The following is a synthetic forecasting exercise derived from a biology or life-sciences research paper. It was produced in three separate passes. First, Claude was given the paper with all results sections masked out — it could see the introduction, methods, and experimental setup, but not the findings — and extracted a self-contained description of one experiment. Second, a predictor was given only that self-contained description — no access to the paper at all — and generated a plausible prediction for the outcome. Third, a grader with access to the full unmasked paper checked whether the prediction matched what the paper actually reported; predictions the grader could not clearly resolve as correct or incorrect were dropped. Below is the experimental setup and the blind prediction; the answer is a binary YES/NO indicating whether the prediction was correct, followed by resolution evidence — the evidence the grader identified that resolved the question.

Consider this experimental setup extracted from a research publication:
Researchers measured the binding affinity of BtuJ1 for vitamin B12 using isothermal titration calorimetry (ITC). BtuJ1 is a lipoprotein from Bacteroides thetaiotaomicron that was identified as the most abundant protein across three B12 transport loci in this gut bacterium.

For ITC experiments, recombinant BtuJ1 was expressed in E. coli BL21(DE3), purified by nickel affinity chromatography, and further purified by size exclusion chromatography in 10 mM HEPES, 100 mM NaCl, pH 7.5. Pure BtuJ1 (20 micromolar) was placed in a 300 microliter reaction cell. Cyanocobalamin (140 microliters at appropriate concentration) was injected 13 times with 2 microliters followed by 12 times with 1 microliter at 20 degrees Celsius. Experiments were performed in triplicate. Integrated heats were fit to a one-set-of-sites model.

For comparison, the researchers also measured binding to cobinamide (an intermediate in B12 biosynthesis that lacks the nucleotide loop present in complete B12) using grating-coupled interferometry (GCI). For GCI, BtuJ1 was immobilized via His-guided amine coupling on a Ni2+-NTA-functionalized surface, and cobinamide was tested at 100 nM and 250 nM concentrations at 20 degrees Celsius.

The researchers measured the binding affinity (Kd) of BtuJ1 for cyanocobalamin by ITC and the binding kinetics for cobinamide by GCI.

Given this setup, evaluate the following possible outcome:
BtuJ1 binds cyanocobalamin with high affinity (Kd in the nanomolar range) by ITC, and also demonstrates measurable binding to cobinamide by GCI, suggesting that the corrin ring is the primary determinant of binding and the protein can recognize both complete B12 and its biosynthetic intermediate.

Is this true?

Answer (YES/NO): YES